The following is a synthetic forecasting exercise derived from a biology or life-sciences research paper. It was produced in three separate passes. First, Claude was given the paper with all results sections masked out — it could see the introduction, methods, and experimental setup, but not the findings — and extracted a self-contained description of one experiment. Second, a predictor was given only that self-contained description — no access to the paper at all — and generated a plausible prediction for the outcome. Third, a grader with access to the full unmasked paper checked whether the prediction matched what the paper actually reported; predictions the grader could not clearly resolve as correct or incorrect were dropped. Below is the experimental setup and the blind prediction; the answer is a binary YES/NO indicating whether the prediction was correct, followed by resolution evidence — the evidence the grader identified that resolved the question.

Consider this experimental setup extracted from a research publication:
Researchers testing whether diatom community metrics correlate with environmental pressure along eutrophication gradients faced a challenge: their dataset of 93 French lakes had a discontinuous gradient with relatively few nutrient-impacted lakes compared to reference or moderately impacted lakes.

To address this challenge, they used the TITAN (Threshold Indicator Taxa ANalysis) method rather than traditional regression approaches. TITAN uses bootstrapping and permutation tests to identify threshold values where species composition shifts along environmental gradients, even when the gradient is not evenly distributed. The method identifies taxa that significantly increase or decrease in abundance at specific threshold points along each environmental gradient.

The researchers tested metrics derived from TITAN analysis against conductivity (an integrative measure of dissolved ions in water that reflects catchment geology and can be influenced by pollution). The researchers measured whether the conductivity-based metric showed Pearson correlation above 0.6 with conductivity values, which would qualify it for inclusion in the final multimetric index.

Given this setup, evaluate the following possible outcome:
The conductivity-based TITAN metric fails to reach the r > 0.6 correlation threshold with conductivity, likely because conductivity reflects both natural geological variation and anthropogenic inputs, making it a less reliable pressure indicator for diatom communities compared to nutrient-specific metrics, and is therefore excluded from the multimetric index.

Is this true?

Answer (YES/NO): YES